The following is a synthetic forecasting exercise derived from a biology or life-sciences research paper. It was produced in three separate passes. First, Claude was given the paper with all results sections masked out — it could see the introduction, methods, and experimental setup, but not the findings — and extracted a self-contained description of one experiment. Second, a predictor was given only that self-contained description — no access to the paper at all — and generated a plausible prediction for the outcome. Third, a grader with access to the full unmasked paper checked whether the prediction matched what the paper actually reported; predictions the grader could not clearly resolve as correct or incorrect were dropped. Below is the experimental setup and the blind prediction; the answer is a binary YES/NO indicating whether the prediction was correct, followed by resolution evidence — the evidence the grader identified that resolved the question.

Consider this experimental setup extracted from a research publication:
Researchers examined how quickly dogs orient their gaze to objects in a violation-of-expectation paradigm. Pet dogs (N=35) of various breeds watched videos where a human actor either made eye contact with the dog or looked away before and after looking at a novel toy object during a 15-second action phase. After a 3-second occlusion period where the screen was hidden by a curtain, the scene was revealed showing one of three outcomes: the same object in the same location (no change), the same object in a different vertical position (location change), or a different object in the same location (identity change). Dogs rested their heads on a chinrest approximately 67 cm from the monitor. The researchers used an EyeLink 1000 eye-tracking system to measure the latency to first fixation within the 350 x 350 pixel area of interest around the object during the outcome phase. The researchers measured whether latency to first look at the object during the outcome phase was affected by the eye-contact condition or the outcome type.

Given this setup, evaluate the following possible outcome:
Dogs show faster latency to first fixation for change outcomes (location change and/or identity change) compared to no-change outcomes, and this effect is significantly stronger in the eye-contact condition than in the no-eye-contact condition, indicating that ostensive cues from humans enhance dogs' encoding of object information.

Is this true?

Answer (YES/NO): NO